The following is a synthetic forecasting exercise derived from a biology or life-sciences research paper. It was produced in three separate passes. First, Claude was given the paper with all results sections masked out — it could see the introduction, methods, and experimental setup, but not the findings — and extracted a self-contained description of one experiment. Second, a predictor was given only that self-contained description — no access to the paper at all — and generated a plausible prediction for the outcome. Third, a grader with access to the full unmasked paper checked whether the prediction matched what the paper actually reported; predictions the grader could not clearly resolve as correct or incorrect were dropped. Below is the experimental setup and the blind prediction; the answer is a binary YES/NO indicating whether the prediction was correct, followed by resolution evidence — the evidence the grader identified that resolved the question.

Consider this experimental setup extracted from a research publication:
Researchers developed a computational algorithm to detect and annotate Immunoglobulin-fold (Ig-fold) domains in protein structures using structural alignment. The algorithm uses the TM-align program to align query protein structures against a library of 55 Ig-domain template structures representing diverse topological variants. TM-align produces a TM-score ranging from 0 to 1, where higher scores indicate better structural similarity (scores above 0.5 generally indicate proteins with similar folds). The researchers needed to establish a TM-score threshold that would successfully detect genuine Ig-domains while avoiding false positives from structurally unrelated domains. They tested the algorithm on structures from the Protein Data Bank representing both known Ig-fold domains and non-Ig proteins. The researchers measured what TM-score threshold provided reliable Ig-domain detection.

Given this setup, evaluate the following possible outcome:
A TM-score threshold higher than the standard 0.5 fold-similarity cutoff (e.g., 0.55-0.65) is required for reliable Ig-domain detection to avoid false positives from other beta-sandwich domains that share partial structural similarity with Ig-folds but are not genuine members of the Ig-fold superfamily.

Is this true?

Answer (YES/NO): NO